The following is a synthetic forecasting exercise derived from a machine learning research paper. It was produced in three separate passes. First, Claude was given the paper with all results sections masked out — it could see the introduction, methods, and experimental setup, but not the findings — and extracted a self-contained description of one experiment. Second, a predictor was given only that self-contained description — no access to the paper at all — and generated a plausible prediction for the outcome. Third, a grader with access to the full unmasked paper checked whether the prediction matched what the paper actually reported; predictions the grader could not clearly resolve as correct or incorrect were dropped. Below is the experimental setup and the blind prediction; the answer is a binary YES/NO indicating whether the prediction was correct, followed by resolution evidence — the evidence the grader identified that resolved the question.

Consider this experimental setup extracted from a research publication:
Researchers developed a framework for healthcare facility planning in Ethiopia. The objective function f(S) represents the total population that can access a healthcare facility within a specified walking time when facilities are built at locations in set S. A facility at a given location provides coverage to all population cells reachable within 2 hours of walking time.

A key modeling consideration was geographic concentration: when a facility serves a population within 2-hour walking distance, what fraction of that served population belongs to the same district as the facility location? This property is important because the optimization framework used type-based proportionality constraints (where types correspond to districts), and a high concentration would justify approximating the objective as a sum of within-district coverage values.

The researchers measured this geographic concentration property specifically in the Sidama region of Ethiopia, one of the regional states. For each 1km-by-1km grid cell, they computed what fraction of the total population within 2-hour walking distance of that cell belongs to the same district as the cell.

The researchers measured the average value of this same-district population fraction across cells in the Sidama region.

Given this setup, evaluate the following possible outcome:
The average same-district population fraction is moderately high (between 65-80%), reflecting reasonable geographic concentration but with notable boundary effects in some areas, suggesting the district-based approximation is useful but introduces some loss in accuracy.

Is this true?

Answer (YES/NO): NO